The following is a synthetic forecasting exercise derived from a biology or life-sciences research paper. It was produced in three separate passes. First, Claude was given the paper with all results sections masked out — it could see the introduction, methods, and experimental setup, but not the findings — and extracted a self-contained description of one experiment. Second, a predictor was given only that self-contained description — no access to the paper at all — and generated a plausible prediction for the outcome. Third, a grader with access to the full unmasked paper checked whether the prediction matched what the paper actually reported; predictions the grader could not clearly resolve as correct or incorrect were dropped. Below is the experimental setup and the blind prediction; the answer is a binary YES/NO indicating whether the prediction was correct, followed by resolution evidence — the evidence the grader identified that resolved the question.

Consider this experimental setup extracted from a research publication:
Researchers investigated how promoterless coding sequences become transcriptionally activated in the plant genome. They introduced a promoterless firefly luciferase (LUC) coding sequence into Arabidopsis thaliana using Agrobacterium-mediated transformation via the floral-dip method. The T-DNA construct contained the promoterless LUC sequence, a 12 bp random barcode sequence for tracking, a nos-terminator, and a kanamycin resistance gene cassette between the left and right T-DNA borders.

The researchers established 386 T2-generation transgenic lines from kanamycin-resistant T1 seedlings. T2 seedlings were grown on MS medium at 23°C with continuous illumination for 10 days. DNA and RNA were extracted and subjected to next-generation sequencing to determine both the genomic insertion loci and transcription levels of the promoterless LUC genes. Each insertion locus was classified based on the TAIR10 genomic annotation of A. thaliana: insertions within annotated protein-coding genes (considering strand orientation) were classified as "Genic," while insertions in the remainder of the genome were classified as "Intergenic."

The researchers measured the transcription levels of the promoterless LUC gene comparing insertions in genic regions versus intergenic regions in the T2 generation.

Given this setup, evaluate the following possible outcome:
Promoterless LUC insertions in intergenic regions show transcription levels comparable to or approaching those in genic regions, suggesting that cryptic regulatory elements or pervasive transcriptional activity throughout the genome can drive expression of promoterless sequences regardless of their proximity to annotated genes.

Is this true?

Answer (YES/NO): NO